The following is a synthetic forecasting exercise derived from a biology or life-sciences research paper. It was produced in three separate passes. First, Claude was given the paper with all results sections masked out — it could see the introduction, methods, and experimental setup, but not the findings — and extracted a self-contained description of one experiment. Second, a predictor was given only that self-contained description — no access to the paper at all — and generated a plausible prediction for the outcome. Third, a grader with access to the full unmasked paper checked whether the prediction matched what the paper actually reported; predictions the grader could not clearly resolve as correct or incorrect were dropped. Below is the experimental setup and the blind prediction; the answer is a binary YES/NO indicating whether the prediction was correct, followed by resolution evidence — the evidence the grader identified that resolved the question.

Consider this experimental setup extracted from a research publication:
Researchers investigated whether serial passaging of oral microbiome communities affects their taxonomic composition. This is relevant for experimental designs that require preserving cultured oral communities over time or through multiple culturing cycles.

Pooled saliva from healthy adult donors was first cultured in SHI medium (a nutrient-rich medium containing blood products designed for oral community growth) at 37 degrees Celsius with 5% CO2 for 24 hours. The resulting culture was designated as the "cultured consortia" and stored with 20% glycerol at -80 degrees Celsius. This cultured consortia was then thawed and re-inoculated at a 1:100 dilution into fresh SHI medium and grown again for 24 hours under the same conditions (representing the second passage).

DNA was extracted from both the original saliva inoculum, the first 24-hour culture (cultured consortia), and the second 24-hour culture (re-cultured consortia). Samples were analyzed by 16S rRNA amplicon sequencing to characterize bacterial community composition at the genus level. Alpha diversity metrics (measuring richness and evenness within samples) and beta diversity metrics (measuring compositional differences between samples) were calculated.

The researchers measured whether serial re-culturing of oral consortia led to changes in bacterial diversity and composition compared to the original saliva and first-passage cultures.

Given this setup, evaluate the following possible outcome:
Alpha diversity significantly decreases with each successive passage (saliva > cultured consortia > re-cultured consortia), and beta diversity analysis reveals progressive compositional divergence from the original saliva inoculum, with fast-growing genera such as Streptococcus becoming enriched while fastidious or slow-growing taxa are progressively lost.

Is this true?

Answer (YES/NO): NO